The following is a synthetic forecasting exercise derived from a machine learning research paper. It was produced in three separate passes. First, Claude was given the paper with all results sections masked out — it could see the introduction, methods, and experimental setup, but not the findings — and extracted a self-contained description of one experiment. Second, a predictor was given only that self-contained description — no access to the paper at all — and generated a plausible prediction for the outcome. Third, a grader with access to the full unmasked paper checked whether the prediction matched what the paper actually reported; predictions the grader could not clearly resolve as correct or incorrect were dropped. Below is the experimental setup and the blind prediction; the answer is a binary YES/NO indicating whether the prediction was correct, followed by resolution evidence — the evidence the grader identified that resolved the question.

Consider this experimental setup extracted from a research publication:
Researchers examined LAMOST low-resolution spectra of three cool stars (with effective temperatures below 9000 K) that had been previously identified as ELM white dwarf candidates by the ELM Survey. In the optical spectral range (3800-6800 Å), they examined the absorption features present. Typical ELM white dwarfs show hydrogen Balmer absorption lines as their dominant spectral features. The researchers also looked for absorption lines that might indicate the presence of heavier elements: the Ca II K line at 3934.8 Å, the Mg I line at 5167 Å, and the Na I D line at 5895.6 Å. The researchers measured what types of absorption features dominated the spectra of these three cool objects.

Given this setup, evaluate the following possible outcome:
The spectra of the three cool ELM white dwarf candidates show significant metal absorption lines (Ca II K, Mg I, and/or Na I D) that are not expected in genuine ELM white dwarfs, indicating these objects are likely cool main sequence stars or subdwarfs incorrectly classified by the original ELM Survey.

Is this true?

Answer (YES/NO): YES